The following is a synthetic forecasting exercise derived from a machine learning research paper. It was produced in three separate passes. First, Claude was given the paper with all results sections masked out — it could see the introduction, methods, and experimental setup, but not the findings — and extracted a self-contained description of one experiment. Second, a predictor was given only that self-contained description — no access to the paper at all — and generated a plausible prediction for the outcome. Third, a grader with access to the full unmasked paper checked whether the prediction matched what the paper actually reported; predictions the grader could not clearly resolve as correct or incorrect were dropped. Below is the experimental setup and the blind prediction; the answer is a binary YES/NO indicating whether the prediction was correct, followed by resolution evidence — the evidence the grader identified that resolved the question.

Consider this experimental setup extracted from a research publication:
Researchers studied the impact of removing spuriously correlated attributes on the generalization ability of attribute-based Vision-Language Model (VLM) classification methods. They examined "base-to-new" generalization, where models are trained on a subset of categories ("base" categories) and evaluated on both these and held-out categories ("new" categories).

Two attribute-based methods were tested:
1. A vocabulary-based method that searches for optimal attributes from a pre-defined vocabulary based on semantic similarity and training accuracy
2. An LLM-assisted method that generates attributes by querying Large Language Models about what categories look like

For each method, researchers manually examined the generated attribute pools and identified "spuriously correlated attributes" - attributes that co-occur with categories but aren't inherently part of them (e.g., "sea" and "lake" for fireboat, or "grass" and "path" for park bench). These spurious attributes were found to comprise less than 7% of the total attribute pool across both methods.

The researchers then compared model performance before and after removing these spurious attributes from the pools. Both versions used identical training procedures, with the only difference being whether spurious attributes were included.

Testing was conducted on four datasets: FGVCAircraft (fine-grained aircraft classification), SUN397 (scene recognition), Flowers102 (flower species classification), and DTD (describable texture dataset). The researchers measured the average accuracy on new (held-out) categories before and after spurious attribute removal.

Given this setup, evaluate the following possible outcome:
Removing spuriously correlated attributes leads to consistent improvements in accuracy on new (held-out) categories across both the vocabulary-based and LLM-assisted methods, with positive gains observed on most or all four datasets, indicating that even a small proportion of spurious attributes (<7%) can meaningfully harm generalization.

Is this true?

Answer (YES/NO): YES